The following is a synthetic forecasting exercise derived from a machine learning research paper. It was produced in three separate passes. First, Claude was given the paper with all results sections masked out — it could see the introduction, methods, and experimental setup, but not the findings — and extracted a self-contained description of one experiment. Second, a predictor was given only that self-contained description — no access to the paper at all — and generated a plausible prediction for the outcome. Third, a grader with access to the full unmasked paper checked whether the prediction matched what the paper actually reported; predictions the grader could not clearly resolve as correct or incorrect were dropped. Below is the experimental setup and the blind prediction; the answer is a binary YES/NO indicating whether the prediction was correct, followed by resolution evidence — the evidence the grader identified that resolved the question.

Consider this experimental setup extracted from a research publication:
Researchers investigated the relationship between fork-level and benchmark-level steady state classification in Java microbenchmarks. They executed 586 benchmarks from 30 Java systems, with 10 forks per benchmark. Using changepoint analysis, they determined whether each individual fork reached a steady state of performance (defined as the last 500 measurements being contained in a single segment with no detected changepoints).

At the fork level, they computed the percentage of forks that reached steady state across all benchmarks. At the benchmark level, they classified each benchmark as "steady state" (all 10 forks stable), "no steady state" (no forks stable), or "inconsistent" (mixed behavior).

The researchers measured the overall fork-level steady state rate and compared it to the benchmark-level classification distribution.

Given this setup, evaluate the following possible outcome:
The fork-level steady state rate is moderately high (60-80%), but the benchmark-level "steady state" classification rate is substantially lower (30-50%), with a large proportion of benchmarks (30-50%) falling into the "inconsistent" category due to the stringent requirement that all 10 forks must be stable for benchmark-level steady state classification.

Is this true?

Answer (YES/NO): NO